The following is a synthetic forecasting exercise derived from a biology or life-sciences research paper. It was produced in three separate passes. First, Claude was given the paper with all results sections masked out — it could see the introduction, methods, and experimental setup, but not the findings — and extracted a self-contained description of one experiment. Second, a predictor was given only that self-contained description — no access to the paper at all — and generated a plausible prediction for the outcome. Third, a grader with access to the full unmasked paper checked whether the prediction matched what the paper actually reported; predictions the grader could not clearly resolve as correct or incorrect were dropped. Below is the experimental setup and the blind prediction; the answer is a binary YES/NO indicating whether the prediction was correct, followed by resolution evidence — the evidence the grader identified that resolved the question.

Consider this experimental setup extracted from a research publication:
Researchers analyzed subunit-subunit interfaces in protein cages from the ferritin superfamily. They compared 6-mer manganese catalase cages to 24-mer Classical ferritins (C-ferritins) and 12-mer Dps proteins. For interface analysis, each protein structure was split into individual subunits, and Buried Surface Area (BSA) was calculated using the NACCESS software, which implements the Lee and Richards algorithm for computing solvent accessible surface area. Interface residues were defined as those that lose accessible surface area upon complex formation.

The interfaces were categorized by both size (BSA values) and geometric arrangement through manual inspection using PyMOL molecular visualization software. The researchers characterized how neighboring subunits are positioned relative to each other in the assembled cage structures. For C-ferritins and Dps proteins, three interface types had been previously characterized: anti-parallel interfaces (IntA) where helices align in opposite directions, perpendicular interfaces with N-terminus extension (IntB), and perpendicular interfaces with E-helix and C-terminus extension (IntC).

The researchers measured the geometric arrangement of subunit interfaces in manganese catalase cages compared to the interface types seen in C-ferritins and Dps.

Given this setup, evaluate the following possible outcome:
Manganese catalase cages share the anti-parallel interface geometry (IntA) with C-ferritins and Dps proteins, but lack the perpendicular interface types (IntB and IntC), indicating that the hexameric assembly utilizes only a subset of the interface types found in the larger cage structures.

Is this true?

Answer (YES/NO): NO